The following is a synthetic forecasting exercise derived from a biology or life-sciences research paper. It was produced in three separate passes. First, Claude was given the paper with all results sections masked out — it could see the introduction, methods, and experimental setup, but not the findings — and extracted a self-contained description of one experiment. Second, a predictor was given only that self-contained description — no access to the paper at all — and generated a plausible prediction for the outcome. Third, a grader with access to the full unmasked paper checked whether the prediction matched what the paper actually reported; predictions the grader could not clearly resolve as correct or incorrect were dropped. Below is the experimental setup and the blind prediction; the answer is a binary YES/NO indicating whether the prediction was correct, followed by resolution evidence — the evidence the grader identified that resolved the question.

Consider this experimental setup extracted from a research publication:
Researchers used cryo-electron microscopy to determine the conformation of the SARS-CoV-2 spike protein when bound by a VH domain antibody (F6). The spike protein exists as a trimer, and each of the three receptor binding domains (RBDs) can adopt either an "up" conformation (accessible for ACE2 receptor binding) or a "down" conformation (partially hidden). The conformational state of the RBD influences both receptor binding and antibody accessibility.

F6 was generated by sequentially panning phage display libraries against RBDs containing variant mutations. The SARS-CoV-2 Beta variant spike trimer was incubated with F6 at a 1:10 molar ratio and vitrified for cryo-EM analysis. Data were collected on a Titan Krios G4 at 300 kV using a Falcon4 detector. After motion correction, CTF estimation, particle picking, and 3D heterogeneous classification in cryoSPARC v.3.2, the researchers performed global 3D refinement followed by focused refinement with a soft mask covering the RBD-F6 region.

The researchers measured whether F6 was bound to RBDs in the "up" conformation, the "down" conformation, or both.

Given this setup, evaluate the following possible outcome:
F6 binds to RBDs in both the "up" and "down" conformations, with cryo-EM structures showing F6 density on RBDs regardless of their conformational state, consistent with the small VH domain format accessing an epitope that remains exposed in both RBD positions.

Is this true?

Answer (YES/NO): YES